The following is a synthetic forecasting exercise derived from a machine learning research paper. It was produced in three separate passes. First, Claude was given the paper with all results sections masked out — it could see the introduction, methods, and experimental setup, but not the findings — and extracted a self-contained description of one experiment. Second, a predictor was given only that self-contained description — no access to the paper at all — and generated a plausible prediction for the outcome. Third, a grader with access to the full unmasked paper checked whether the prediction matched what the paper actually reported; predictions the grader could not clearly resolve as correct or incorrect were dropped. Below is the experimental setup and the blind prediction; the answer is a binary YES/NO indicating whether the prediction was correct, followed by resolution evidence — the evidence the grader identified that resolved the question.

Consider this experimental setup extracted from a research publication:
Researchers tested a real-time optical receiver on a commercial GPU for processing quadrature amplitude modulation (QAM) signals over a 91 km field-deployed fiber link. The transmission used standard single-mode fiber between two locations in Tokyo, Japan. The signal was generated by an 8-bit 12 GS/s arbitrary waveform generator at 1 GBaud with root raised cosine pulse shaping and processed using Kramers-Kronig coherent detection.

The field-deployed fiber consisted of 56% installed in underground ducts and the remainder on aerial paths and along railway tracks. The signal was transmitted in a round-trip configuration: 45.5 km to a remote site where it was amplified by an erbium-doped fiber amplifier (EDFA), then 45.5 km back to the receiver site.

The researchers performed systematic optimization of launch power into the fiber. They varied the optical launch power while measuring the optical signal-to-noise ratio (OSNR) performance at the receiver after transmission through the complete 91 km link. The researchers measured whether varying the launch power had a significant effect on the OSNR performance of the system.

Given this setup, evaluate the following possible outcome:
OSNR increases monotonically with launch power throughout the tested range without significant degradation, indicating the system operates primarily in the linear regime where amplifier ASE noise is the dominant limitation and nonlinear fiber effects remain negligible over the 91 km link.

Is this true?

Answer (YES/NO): NO